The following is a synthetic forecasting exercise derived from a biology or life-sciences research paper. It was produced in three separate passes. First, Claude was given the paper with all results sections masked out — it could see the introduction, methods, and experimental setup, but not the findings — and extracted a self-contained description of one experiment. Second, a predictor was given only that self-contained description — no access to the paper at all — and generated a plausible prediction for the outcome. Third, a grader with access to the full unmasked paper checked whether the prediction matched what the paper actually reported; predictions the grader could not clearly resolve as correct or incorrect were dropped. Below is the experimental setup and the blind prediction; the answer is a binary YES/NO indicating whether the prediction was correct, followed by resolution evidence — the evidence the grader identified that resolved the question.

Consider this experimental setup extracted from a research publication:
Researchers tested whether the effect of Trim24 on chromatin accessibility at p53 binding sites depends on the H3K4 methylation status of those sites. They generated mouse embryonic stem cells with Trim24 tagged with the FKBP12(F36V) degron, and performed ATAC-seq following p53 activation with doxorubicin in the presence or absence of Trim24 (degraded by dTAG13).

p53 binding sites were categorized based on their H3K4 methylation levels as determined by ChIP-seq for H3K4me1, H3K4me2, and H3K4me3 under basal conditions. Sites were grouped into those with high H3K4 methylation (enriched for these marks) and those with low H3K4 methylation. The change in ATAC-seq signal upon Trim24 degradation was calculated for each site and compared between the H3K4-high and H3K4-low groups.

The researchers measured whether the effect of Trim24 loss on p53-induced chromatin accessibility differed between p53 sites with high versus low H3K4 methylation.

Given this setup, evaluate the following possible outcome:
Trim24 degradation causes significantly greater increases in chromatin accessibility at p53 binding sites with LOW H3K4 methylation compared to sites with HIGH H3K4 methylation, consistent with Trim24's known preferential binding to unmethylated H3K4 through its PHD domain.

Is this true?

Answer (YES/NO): YES